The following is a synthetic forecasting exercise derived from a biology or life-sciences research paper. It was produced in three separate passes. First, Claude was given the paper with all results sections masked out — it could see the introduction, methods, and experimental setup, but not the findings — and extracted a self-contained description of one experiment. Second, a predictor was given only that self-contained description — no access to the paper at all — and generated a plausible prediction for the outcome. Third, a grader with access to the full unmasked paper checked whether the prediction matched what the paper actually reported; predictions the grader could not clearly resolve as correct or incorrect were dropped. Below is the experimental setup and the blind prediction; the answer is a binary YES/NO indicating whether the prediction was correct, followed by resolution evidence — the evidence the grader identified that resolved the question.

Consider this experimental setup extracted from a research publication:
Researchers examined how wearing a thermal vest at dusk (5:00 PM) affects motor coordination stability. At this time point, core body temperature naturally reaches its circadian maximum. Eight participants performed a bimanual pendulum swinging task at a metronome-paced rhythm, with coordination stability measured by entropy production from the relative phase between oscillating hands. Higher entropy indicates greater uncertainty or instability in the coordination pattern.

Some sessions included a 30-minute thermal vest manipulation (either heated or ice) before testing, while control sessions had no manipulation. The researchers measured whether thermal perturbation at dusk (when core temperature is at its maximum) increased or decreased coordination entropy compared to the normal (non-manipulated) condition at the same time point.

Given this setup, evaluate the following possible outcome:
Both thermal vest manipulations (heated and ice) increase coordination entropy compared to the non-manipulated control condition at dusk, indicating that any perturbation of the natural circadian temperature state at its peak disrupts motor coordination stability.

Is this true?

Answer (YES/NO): NO